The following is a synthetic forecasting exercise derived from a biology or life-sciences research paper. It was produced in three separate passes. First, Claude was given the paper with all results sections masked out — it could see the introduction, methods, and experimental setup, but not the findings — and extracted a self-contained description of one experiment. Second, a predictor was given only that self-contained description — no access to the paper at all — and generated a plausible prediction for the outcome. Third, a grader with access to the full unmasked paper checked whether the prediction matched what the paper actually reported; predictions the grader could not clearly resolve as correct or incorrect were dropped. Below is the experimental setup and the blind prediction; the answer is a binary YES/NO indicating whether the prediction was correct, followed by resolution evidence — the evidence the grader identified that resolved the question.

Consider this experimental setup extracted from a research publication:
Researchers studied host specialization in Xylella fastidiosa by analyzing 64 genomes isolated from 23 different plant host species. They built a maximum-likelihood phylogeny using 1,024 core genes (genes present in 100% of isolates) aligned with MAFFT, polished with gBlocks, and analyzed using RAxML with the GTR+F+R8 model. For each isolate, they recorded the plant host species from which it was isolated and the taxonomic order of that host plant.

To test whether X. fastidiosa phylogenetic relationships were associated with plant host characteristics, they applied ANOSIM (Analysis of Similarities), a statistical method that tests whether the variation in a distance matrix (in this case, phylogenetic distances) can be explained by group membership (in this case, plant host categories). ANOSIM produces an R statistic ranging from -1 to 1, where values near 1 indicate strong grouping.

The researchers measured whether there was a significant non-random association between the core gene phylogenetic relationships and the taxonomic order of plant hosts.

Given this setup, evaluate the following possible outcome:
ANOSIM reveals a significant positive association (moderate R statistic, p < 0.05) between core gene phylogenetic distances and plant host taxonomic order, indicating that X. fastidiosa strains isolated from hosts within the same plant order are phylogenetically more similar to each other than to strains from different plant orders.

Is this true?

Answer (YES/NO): YES